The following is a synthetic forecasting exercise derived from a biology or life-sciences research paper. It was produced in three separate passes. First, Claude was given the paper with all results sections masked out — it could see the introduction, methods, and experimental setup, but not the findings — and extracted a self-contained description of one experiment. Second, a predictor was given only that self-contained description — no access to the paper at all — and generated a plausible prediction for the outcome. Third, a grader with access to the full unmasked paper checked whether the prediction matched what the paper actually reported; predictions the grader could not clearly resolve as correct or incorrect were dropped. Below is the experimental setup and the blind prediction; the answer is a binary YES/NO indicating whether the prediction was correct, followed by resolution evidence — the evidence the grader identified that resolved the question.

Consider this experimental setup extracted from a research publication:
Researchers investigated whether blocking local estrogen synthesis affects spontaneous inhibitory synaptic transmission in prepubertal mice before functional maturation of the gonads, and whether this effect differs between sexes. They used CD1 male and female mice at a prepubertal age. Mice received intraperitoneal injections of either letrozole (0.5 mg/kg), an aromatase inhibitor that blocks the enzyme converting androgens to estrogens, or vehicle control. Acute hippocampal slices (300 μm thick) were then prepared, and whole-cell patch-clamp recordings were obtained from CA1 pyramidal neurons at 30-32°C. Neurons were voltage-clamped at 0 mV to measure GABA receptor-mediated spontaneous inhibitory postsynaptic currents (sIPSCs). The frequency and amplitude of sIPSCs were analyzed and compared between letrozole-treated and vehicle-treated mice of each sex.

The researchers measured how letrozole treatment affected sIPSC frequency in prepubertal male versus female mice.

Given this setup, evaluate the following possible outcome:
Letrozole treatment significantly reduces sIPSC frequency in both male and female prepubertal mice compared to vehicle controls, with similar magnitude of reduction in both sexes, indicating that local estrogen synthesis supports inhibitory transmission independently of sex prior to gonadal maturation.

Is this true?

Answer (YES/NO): NO